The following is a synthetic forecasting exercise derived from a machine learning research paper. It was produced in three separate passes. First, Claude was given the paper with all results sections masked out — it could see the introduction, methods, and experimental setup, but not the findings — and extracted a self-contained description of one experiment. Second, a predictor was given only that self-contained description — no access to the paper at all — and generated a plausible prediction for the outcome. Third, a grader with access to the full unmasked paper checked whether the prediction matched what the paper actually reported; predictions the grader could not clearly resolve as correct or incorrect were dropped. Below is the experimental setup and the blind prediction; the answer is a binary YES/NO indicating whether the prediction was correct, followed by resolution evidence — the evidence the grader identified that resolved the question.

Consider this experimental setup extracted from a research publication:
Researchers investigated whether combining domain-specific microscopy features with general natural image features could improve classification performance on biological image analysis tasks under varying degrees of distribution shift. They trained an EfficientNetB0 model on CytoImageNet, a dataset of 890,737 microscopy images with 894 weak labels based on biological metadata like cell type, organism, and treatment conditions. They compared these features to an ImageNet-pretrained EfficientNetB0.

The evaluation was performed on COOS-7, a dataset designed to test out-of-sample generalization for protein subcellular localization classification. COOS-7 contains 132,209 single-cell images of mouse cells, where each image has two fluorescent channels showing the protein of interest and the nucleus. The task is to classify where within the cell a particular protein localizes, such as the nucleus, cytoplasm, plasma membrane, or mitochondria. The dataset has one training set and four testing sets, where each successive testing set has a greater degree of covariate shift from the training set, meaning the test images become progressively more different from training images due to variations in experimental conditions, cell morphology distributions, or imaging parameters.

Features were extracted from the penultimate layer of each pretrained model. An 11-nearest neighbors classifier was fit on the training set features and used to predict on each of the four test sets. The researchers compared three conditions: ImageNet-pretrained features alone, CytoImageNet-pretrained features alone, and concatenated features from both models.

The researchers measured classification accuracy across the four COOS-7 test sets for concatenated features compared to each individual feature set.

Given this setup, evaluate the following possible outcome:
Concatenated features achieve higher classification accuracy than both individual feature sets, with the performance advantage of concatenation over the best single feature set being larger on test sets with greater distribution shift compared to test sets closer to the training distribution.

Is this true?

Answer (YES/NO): NO